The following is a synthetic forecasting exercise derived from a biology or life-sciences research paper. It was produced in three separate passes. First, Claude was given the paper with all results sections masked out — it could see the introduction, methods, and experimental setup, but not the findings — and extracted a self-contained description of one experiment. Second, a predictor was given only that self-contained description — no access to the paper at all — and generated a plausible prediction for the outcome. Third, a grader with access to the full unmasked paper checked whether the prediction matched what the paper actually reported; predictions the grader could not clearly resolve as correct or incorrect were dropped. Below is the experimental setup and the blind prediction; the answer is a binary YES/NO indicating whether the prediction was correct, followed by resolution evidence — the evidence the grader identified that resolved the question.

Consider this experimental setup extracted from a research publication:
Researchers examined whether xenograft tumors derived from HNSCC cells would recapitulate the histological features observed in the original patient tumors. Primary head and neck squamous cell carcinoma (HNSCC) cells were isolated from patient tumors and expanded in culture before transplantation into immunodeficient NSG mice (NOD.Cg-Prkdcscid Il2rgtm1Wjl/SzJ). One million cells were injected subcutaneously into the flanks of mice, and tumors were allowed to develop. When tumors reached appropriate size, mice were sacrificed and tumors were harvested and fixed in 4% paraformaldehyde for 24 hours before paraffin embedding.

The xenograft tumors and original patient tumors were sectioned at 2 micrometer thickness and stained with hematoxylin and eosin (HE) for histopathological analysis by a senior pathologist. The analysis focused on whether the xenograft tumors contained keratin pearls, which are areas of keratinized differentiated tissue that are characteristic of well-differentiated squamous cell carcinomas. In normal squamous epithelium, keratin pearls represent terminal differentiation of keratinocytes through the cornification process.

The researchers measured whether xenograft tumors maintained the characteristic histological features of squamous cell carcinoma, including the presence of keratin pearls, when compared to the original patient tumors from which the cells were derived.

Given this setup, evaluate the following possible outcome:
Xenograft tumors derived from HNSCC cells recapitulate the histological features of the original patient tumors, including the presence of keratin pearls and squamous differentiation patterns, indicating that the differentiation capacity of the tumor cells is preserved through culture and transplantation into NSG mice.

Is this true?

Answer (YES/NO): YES